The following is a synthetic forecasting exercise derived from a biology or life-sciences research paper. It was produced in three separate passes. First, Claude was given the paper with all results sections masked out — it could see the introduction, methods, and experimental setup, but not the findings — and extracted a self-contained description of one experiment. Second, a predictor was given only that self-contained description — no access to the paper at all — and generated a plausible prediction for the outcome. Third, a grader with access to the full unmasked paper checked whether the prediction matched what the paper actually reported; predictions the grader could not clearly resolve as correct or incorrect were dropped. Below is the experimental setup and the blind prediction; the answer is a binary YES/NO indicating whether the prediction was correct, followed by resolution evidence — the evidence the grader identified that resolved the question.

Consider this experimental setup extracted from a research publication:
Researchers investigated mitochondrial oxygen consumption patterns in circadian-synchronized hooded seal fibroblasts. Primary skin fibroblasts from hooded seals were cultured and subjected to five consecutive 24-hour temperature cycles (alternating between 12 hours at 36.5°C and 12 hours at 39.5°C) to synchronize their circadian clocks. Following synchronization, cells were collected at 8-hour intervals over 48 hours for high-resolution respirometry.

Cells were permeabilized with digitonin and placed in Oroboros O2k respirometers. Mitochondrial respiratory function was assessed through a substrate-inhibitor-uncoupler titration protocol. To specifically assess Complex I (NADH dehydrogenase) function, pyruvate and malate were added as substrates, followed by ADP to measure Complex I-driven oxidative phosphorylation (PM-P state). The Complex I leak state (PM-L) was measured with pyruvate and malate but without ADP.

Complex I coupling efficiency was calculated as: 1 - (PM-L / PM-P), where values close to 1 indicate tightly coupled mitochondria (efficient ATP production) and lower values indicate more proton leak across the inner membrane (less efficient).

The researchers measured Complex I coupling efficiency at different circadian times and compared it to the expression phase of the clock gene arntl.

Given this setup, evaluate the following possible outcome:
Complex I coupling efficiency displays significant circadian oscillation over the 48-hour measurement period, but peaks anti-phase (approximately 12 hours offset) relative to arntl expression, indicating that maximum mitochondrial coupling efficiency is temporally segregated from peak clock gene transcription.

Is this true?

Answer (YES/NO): YES